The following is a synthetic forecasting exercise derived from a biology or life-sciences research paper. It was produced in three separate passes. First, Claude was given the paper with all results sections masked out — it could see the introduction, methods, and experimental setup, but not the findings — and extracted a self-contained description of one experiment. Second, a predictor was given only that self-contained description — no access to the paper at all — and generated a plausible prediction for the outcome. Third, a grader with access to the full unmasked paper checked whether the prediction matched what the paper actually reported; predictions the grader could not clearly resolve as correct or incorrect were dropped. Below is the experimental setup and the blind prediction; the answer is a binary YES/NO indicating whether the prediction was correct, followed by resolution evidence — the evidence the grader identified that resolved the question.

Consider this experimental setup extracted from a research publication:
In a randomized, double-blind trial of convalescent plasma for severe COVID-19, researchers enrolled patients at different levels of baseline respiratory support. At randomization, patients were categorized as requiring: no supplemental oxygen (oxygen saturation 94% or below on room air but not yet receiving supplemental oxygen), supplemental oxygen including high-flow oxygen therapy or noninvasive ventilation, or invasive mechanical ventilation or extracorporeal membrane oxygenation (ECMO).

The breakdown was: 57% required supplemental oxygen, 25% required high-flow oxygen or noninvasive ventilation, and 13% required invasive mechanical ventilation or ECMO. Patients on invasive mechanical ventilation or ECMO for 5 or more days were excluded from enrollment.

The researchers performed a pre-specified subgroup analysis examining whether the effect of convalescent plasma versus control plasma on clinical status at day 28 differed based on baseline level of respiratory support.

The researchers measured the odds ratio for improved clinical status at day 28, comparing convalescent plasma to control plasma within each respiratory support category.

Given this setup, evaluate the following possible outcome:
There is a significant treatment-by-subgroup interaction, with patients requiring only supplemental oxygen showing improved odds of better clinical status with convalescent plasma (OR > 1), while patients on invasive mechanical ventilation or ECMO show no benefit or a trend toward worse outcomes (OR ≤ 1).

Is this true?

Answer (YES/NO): NO